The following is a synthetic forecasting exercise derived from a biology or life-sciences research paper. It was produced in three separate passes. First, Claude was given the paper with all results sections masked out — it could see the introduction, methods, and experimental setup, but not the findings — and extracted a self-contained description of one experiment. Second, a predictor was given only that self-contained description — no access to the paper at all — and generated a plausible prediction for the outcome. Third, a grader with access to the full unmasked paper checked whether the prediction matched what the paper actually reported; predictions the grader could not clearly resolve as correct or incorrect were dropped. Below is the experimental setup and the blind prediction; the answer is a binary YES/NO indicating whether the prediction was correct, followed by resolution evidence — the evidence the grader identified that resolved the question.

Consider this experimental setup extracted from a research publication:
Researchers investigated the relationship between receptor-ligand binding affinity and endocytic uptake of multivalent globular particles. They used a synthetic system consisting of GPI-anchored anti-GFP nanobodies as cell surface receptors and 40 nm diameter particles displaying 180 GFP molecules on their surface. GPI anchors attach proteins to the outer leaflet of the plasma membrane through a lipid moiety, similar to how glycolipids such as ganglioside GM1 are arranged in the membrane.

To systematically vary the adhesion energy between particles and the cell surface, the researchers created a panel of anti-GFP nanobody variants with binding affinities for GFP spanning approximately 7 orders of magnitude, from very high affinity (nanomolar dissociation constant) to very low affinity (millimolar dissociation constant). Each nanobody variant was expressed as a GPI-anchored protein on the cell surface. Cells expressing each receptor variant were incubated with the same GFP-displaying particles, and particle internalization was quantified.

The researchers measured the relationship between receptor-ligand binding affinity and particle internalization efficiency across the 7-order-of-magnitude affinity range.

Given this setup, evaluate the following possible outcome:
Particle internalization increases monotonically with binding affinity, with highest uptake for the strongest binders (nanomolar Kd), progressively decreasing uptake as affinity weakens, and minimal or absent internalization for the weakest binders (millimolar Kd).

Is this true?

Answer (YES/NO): NO